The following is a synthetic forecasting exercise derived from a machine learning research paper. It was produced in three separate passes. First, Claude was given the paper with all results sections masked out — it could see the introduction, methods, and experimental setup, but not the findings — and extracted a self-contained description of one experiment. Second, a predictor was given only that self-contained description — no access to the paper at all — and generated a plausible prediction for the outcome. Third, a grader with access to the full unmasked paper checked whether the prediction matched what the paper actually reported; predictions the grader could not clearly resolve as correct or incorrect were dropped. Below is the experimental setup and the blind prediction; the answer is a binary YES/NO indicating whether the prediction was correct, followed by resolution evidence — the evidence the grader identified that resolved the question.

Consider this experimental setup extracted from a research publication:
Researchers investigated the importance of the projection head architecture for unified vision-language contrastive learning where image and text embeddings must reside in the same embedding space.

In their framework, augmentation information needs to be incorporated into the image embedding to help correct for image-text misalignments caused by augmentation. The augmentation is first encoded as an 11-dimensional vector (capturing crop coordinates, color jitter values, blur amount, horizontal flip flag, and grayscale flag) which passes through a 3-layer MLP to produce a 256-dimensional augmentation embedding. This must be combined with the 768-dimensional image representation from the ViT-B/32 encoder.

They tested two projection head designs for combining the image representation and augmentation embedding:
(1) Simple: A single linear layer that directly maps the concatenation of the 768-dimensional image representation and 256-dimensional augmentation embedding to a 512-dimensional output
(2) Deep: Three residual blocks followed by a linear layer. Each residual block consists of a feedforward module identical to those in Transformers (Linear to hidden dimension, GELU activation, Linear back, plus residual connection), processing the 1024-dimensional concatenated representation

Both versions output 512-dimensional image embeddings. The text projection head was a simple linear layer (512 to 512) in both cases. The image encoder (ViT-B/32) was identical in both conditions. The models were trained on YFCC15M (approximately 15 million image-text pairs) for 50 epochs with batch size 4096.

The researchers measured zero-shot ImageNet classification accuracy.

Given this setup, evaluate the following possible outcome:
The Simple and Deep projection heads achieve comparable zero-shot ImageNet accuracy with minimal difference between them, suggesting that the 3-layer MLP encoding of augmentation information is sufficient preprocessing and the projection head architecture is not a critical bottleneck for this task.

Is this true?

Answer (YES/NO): NO